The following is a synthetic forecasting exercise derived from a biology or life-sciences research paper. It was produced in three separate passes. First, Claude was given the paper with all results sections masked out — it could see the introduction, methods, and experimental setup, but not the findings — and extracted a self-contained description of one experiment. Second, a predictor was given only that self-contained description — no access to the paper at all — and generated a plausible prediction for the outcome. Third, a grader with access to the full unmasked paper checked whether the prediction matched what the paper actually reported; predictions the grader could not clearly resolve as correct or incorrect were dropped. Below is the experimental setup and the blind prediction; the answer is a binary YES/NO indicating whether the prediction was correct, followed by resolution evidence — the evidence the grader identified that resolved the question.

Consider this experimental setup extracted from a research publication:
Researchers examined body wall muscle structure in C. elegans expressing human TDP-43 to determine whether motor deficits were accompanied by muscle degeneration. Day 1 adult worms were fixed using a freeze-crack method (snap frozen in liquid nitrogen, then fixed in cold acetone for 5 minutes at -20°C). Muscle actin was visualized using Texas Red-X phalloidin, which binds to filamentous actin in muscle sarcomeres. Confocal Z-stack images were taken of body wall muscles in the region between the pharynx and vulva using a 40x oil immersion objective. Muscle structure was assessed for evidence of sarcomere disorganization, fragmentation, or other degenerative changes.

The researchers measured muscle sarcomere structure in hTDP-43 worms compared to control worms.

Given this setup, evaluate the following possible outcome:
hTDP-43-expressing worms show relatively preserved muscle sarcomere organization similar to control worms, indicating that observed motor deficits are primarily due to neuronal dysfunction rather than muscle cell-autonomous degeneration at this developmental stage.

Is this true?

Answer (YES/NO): YES